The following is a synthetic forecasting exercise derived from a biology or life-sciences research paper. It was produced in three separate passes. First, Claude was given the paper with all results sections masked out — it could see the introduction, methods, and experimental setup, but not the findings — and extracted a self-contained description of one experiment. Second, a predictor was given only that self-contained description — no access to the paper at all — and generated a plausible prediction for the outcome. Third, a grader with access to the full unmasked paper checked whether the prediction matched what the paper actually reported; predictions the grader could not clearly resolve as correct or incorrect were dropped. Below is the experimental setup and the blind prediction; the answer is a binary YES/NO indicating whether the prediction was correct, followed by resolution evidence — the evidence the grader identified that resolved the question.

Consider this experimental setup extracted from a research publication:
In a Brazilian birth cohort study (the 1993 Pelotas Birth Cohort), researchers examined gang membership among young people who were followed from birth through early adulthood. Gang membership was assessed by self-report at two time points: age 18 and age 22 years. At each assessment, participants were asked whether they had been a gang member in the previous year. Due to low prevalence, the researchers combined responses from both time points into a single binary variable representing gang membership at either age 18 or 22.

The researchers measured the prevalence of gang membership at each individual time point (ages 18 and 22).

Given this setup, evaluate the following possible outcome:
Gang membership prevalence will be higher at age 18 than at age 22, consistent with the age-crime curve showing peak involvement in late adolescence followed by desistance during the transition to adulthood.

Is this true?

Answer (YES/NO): NO